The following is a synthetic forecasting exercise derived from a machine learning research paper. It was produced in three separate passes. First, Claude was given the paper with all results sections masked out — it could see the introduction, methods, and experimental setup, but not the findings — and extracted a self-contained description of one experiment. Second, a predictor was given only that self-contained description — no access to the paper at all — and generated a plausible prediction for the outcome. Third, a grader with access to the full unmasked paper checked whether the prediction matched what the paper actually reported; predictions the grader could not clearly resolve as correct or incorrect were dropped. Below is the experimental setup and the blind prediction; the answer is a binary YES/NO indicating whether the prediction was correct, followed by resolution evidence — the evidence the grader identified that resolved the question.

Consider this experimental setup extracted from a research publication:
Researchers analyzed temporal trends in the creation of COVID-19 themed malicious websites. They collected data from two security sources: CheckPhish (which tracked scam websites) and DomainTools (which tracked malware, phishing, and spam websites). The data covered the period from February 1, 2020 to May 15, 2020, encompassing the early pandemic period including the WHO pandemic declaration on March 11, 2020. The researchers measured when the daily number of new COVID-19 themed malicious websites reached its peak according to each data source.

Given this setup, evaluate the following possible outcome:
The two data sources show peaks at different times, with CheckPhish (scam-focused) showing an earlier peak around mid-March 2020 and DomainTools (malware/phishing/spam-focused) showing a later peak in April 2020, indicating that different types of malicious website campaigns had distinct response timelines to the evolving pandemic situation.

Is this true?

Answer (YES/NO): NO